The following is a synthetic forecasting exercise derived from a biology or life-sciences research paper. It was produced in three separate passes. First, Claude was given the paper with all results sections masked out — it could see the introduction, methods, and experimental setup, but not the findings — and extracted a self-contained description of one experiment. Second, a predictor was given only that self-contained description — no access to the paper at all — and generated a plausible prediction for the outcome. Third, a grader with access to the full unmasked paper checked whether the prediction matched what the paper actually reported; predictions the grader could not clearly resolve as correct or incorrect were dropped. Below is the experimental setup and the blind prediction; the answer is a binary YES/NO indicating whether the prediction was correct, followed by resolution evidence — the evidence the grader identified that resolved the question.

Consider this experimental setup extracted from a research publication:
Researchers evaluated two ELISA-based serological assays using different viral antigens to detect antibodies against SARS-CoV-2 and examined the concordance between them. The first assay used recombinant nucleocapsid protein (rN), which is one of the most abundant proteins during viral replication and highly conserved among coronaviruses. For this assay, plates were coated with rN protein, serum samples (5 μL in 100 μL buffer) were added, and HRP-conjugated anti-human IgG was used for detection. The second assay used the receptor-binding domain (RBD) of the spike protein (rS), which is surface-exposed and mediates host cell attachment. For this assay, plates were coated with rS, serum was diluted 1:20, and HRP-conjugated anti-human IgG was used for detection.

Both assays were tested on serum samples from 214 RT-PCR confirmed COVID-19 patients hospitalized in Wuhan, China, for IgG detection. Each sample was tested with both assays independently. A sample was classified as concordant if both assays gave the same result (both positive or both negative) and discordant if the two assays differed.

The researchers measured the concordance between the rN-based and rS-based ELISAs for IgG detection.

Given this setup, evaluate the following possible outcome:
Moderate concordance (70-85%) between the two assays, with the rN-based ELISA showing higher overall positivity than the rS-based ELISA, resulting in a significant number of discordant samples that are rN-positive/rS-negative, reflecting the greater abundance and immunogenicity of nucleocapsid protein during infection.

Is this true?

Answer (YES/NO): NO